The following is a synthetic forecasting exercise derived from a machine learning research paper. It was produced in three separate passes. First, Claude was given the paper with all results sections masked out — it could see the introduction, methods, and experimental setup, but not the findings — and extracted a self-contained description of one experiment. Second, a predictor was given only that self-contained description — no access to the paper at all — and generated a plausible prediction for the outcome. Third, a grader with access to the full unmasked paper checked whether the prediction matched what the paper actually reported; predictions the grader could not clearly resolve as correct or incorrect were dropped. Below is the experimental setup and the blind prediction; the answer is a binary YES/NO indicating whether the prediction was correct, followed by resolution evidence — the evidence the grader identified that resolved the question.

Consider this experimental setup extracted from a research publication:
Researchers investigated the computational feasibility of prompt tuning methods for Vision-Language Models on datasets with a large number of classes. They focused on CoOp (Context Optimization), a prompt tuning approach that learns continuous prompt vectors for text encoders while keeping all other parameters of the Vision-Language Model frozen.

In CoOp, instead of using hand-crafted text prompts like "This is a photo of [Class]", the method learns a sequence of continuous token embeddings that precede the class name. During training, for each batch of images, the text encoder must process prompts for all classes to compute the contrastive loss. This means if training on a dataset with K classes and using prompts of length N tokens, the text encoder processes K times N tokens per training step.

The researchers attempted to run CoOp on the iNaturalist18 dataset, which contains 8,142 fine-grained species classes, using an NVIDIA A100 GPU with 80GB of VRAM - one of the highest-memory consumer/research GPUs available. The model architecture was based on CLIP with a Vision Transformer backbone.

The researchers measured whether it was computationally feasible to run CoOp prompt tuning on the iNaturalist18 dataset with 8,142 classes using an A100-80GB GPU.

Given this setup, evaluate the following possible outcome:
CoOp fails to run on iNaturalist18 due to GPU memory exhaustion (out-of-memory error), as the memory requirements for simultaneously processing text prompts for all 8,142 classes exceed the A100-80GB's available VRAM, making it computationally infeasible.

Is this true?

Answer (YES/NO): YES